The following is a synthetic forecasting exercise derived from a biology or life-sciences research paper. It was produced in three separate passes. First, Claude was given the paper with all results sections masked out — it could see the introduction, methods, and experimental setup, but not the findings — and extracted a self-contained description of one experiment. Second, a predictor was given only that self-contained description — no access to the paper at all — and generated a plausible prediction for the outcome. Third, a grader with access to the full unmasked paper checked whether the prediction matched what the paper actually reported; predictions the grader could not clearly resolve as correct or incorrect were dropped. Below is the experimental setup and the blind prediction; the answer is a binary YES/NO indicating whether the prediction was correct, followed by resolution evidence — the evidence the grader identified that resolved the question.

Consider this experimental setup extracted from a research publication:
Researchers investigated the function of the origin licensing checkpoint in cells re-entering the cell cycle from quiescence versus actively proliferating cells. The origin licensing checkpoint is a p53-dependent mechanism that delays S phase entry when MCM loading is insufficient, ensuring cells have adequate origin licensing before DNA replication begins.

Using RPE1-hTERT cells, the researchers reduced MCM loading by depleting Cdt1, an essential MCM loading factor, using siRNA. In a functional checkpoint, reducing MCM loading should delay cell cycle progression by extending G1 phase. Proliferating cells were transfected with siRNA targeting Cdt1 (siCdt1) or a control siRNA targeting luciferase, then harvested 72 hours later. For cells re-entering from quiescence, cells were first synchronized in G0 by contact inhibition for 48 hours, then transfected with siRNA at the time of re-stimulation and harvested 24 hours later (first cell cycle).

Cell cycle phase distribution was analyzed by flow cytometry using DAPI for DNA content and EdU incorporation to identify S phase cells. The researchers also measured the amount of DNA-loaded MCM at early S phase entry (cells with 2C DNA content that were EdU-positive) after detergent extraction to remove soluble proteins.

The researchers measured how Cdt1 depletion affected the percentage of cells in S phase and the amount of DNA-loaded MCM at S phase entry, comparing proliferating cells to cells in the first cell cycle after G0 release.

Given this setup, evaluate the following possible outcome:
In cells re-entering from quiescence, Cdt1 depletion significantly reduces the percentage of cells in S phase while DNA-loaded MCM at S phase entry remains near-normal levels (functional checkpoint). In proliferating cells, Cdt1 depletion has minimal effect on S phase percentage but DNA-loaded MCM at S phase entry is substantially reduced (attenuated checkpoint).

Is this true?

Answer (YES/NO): NO